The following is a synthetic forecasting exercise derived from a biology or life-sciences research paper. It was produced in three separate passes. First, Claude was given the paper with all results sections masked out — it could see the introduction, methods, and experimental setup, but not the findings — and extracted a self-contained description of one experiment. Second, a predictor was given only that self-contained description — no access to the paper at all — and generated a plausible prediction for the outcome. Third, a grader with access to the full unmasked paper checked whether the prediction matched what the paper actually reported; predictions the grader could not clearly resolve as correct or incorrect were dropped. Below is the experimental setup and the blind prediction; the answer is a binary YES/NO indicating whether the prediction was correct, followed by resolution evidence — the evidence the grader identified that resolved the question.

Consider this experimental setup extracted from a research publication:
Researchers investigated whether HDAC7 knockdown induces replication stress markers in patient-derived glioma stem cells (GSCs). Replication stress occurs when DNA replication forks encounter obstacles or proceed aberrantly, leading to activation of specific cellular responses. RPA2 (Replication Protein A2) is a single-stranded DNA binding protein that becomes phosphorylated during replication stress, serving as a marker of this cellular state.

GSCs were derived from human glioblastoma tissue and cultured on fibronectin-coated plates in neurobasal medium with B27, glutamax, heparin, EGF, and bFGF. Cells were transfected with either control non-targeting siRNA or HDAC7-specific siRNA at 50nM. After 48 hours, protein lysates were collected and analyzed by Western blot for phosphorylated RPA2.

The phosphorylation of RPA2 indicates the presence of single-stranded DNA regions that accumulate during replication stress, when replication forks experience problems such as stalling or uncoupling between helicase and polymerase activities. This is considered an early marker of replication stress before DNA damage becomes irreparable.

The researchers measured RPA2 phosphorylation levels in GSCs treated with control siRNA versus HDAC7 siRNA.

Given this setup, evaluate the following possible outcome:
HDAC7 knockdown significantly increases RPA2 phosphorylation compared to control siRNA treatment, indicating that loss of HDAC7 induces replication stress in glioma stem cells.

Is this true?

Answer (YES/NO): YES